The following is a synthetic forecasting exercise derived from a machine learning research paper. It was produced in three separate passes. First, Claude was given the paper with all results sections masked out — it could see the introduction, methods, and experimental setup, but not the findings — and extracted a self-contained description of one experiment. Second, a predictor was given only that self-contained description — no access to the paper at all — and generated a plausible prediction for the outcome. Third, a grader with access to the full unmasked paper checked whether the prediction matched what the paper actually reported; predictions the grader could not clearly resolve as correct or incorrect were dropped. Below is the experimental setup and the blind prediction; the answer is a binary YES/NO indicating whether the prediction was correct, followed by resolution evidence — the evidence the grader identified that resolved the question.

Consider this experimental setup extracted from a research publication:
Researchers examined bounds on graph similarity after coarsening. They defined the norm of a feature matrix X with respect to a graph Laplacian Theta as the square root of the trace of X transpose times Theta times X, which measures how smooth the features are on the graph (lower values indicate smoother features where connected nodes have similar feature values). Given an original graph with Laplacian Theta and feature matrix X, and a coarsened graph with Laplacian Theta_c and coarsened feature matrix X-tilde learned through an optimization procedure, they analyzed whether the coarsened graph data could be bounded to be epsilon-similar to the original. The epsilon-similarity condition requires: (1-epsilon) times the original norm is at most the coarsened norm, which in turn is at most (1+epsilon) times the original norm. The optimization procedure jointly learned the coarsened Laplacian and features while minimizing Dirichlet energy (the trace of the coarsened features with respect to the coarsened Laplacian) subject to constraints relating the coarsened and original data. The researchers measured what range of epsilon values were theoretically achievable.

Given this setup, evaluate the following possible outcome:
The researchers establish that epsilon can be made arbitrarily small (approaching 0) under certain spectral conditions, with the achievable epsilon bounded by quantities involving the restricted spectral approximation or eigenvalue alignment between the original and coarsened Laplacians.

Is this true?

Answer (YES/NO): NO